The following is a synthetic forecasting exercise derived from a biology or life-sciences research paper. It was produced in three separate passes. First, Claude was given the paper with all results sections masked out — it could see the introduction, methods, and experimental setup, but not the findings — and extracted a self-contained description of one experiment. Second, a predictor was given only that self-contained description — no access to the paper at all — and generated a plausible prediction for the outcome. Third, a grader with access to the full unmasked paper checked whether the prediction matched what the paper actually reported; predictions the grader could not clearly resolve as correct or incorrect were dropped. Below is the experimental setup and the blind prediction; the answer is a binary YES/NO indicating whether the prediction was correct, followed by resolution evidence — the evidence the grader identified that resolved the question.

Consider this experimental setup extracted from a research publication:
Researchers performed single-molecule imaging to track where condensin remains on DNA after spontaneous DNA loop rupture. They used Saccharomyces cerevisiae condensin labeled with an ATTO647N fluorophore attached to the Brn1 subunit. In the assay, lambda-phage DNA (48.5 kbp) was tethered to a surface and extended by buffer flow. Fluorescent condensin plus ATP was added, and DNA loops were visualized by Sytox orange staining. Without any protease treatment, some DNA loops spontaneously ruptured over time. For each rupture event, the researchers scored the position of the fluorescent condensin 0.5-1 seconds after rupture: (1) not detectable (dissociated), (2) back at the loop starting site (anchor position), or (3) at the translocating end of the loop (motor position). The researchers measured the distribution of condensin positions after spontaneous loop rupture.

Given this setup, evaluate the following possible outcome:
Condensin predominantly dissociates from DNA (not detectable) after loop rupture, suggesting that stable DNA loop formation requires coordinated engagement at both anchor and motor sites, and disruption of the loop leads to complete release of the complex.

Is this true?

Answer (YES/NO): NO